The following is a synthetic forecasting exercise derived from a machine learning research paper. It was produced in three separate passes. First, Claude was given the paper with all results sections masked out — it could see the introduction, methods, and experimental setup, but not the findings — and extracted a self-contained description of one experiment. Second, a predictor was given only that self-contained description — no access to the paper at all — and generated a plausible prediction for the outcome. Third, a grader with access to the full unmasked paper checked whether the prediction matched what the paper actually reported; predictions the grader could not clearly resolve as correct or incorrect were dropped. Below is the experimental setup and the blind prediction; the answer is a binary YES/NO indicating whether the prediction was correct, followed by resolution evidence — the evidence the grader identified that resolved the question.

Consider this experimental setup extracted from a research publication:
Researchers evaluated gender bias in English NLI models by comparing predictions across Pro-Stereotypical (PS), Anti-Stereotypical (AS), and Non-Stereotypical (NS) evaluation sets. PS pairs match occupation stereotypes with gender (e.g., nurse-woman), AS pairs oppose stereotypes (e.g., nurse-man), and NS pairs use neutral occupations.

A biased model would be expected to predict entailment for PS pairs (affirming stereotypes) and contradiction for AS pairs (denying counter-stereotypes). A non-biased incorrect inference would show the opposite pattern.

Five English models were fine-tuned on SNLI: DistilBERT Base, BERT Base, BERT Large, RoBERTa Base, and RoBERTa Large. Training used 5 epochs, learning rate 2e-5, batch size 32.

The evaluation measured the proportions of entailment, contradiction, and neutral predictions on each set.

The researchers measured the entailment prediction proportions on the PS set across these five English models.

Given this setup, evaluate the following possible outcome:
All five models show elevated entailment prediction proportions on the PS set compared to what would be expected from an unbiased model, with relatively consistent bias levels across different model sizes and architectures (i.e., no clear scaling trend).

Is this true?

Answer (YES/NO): NO